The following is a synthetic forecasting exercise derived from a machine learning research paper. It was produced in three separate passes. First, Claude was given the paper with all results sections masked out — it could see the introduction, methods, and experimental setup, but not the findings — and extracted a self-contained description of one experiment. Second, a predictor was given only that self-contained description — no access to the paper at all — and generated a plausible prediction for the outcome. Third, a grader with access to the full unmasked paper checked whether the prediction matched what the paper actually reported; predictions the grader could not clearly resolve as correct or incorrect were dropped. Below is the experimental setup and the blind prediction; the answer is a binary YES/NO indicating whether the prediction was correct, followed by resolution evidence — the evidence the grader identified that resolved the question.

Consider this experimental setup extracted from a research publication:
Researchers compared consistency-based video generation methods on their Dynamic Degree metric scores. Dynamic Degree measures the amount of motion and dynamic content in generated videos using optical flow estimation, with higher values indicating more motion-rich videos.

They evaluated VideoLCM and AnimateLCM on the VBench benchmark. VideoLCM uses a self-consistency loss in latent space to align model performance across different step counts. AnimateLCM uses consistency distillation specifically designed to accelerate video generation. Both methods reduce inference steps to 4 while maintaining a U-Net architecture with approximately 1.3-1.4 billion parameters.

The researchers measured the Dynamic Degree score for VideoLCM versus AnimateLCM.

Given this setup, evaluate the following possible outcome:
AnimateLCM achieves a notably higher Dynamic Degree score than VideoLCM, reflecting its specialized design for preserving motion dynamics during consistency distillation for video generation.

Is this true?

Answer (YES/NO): YES